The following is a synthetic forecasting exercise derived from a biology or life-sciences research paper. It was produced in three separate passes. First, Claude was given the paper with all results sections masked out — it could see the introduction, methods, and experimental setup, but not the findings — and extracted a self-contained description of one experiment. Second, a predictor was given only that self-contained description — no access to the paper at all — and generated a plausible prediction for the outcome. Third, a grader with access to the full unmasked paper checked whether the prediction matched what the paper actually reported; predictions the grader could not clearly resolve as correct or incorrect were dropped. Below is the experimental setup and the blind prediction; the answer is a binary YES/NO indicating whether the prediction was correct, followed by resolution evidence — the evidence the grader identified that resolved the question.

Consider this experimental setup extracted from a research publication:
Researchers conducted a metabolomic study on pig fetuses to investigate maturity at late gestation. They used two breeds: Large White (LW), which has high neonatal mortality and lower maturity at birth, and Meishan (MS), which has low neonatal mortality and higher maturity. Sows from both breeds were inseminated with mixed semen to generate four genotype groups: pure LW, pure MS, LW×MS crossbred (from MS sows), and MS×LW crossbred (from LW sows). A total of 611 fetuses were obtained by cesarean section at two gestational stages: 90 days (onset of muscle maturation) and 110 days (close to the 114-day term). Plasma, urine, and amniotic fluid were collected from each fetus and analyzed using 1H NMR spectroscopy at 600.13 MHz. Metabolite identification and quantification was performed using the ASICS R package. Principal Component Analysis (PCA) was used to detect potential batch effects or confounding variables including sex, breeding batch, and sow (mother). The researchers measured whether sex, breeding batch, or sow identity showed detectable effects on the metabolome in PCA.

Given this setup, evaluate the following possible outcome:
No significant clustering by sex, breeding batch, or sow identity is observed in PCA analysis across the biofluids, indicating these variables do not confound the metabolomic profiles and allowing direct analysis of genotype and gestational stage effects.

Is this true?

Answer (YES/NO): NO